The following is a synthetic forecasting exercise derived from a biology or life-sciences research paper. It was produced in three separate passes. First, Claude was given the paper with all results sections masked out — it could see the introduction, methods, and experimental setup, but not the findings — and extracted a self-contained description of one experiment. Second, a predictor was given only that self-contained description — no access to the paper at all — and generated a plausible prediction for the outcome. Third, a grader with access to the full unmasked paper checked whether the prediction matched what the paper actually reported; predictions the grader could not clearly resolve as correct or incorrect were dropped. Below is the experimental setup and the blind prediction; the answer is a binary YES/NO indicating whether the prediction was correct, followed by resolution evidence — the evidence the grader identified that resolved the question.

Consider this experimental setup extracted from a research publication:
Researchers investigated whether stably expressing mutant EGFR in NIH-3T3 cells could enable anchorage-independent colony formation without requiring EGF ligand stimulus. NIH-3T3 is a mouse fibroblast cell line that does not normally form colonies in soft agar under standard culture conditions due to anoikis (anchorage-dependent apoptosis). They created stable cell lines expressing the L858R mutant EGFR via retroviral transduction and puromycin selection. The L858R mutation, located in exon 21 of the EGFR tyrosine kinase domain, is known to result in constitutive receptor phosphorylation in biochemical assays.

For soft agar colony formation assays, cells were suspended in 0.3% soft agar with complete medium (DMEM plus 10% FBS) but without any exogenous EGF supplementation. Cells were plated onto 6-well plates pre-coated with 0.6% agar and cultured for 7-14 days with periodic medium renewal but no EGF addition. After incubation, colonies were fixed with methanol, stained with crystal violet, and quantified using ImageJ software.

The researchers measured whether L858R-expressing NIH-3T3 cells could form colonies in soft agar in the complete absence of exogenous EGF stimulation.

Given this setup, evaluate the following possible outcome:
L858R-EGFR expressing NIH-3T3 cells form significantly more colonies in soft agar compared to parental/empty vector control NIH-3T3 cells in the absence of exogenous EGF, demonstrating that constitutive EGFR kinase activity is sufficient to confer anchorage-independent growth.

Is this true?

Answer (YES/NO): YES